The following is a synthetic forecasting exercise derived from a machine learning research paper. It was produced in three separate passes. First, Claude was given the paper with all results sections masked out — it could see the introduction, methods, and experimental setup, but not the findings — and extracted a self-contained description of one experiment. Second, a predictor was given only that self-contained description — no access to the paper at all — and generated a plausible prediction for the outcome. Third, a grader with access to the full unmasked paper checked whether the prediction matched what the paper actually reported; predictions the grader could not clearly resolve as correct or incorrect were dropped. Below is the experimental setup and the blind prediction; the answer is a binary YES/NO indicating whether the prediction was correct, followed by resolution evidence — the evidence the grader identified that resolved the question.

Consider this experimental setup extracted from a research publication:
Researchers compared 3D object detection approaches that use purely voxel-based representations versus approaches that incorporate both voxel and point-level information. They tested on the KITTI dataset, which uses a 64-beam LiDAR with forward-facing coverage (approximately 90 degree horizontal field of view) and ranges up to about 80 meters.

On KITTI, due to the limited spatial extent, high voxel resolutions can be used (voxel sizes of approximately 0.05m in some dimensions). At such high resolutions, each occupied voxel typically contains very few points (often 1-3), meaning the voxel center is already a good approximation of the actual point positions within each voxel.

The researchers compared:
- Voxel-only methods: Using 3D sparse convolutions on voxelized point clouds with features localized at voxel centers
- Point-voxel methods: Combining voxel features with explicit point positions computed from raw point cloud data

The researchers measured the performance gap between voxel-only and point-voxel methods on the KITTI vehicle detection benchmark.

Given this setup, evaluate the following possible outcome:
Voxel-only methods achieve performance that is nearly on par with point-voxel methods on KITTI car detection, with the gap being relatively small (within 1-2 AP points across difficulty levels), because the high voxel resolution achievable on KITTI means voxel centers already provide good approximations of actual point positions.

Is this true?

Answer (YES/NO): YES